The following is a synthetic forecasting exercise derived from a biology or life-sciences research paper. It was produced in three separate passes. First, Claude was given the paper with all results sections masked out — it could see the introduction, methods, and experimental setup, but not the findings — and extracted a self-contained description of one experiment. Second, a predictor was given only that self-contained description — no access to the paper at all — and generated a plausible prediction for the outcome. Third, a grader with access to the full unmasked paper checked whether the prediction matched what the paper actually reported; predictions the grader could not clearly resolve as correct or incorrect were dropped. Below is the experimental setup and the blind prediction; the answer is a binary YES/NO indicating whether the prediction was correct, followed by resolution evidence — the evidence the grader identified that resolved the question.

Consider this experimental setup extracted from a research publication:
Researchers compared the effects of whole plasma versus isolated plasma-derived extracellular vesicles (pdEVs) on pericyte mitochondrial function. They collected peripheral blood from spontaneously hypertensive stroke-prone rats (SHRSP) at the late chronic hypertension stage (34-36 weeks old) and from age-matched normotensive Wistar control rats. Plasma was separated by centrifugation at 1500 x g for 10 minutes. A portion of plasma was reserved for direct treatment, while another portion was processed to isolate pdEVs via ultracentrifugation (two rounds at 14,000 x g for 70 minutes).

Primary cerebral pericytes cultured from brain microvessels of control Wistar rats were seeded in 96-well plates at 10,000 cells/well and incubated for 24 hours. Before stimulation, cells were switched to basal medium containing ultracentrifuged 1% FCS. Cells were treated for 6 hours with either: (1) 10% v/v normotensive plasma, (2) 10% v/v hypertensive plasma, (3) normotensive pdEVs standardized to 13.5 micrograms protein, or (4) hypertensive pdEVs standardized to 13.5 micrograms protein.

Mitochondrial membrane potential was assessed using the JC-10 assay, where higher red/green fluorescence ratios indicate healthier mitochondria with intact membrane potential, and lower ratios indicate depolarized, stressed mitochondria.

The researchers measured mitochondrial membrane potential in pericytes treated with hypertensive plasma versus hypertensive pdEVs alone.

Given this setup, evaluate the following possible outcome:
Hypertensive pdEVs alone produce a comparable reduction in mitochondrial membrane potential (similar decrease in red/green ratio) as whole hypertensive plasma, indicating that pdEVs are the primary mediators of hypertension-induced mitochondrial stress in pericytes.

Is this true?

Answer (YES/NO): NO